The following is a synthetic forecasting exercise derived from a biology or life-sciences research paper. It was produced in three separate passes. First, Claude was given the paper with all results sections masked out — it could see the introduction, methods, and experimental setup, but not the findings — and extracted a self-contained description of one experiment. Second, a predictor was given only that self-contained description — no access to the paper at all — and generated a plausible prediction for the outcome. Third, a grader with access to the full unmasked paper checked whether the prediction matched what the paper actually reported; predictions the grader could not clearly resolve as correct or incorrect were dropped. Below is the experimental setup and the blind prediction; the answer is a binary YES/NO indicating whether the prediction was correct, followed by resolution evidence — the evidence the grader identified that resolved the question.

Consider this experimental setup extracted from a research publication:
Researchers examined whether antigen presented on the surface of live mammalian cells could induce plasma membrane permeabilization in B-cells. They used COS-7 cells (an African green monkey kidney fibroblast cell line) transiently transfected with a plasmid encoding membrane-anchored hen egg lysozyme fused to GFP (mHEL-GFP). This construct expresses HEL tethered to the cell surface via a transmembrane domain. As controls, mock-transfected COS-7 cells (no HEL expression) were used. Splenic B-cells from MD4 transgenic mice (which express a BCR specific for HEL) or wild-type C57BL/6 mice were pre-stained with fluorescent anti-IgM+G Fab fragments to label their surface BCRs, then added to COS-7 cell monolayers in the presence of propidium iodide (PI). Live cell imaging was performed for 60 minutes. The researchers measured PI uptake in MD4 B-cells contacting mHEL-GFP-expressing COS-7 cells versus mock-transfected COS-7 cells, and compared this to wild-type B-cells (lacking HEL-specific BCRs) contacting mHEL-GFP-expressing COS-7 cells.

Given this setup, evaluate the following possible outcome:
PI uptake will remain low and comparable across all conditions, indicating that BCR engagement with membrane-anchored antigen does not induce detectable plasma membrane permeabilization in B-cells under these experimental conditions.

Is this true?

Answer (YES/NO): NO